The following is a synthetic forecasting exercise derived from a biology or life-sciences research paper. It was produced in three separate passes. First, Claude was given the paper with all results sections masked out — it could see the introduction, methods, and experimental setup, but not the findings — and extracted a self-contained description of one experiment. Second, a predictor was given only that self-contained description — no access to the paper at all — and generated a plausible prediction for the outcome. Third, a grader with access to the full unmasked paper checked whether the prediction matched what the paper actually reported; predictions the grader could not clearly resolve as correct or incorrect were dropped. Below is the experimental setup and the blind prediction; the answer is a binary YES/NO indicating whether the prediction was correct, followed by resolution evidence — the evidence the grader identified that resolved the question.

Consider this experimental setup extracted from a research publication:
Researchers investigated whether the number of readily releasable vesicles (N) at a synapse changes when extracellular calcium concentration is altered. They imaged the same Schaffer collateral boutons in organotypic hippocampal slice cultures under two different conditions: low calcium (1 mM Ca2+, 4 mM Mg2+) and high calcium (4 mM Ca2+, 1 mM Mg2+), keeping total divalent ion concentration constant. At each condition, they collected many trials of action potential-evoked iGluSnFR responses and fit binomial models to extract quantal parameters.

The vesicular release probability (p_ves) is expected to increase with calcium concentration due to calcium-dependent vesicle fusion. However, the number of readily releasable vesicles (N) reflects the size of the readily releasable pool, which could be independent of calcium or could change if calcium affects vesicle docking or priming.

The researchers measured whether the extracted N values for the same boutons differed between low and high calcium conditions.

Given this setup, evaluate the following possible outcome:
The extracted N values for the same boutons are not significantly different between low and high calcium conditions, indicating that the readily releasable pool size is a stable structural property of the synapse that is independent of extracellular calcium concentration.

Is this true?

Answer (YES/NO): YES